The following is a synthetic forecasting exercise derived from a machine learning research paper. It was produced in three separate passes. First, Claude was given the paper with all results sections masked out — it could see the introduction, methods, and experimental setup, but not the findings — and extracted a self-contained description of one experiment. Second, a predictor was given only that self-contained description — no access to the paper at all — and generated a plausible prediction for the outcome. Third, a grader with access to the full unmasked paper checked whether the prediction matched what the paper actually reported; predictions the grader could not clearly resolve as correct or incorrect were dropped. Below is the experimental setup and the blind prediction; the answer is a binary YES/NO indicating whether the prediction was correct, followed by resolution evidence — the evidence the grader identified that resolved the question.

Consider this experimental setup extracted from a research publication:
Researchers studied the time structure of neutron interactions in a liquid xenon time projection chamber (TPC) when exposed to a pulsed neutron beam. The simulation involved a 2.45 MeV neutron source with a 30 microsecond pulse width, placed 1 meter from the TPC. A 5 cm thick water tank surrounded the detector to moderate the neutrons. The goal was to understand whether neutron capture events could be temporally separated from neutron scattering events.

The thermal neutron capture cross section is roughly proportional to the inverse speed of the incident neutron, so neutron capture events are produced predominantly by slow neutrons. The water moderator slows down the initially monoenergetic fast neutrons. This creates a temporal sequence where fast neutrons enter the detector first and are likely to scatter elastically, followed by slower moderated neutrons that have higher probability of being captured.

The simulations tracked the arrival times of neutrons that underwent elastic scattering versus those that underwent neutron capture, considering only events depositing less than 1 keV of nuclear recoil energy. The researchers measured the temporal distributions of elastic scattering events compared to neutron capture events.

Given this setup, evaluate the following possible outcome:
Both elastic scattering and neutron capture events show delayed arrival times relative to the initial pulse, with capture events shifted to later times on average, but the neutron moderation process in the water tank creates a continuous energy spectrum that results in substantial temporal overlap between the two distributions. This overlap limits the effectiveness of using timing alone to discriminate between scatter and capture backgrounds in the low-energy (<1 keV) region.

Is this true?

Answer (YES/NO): NO